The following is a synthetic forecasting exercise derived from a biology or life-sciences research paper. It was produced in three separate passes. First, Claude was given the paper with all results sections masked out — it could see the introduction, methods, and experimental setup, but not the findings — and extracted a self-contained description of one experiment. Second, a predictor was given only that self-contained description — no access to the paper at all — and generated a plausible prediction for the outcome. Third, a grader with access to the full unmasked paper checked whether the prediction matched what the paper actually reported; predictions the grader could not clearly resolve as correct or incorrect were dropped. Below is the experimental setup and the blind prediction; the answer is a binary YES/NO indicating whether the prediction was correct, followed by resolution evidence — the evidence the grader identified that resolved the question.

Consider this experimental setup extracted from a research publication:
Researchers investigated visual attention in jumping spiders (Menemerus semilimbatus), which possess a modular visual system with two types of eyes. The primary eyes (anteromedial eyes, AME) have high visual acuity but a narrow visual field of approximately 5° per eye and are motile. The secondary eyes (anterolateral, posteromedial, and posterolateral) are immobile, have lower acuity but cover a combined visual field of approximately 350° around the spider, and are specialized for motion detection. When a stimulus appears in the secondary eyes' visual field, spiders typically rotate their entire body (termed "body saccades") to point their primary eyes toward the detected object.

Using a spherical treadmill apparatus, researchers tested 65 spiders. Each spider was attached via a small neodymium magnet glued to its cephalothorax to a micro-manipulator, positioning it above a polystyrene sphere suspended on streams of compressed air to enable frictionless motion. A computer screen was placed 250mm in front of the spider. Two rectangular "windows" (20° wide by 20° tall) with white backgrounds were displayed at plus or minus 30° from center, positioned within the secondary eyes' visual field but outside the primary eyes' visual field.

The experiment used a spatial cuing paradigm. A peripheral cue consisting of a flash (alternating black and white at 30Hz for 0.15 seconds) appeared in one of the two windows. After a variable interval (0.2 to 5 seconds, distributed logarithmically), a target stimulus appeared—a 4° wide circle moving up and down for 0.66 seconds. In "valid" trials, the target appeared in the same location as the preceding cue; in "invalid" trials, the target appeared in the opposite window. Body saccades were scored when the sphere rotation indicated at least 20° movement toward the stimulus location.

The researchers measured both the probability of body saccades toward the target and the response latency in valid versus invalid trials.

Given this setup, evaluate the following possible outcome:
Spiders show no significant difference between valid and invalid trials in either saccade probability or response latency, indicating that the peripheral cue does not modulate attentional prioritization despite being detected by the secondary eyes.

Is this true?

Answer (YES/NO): NO